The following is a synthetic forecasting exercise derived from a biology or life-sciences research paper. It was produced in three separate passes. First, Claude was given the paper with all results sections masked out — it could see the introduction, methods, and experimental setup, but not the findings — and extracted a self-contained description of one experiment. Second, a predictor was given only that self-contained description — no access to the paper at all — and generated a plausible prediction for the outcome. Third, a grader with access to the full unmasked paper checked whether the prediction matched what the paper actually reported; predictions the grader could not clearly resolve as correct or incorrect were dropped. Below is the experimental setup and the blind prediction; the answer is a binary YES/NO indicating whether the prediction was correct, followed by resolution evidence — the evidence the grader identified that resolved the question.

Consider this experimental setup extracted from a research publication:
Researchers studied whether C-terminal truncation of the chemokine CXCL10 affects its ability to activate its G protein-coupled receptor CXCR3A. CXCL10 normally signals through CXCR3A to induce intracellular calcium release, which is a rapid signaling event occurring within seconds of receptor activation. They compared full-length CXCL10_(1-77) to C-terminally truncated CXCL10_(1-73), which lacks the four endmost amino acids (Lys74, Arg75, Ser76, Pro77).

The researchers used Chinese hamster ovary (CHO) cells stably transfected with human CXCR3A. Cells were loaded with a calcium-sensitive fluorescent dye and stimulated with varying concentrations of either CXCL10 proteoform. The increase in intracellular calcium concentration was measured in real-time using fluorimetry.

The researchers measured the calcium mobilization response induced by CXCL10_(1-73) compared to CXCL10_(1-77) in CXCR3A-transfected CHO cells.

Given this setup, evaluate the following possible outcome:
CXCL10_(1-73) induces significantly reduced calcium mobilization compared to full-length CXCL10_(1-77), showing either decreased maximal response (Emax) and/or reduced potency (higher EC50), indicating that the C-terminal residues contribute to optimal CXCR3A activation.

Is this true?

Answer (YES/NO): YES